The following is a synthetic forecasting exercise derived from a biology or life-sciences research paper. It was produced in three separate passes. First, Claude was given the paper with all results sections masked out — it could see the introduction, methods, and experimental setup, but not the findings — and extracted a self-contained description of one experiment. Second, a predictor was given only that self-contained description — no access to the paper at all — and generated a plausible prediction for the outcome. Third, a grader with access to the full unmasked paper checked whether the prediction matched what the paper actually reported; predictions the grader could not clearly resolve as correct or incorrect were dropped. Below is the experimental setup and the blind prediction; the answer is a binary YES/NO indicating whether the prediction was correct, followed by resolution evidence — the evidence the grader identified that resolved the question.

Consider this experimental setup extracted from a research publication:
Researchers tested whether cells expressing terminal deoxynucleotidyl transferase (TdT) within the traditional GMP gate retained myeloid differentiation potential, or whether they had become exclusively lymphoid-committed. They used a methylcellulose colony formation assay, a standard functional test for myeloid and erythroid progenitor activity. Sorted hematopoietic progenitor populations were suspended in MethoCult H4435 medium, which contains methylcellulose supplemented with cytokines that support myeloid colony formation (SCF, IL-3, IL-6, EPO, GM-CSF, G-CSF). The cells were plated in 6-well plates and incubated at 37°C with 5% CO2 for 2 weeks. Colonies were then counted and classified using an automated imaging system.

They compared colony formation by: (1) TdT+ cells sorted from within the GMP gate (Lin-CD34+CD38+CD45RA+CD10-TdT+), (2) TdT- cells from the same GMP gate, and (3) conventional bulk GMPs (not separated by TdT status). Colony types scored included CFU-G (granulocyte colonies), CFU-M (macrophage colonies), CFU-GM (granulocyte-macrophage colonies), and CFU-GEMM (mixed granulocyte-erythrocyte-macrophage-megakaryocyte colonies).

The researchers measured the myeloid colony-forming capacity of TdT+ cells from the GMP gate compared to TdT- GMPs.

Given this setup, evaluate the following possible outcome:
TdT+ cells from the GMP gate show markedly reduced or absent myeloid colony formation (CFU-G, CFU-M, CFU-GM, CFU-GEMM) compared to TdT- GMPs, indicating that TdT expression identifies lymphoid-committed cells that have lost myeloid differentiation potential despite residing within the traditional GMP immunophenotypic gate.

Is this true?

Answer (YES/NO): NO